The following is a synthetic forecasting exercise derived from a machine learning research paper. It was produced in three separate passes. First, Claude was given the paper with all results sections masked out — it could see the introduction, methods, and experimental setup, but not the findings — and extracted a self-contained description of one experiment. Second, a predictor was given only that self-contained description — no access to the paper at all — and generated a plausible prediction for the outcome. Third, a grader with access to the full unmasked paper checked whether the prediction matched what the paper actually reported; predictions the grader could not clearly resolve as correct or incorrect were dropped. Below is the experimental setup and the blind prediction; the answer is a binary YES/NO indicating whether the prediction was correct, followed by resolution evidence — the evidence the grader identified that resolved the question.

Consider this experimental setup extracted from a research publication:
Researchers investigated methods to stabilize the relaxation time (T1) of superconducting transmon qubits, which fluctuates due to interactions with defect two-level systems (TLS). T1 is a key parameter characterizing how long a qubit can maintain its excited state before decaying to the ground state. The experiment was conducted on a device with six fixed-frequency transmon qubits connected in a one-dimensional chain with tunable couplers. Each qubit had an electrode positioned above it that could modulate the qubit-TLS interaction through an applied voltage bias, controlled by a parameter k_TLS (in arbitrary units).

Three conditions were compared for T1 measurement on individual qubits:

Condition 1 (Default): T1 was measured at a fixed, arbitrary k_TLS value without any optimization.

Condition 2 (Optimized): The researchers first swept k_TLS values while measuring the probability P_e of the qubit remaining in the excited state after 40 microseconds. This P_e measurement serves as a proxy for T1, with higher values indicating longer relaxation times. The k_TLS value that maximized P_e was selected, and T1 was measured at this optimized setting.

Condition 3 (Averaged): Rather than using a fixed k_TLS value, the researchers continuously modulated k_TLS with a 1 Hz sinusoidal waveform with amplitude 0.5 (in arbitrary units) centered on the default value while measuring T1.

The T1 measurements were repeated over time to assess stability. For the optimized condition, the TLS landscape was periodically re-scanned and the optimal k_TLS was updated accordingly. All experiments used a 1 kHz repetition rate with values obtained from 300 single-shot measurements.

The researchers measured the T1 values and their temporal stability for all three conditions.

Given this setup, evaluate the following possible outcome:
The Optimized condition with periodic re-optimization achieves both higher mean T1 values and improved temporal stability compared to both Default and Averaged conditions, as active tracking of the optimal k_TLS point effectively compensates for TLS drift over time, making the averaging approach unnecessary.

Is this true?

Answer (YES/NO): NO